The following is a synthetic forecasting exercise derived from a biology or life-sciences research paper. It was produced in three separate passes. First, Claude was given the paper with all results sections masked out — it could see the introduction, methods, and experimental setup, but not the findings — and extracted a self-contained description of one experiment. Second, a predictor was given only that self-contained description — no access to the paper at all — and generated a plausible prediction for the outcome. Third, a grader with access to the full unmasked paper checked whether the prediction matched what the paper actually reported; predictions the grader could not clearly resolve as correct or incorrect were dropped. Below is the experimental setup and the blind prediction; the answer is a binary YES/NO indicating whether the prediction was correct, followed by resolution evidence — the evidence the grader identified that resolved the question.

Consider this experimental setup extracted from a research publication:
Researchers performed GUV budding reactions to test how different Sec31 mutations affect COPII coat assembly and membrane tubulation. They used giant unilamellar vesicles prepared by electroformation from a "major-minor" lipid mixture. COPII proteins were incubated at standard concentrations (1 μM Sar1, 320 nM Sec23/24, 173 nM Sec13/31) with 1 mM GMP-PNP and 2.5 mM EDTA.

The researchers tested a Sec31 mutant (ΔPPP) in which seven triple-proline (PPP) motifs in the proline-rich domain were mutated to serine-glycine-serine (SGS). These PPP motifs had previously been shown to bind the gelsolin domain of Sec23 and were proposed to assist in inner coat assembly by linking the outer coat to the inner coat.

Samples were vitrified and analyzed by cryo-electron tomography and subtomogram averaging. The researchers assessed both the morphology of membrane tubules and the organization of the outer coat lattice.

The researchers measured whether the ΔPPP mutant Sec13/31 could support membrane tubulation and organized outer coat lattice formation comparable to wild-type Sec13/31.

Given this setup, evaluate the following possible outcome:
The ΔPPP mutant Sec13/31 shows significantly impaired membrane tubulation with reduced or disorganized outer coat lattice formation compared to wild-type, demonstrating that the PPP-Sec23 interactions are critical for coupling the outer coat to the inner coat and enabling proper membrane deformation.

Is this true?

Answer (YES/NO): NO